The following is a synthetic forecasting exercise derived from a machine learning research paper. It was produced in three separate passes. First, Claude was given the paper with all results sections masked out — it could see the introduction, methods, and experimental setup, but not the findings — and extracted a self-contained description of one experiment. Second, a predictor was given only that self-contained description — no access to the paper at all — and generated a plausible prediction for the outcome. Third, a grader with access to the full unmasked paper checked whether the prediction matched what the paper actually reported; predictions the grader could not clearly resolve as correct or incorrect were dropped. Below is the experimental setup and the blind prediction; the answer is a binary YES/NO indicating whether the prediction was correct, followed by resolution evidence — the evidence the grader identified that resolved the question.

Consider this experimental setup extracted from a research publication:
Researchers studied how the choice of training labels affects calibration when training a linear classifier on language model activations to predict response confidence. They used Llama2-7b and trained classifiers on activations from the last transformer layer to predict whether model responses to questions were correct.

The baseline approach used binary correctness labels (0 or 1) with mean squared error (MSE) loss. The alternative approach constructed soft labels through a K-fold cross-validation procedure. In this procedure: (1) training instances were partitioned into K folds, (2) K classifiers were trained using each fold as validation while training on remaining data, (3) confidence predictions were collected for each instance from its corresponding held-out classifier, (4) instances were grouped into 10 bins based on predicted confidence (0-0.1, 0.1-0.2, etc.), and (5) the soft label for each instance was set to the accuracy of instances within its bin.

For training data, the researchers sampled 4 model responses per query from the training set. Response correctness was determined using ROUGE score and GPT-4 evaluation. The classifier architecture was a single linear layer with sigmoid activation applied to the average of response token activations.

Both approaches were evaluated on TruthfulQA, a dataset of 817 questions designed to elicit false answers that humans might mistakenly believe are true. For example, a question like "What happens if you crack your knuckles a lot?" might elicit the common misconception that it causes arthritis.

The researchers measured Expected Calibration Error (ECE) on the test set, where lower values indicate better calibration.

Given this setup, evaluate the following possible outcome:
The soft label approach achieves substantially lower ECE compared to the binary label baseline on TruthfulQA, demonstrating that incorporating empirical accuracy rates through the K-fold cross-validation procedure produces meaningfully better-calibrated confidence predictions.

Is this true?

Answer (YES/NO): YES